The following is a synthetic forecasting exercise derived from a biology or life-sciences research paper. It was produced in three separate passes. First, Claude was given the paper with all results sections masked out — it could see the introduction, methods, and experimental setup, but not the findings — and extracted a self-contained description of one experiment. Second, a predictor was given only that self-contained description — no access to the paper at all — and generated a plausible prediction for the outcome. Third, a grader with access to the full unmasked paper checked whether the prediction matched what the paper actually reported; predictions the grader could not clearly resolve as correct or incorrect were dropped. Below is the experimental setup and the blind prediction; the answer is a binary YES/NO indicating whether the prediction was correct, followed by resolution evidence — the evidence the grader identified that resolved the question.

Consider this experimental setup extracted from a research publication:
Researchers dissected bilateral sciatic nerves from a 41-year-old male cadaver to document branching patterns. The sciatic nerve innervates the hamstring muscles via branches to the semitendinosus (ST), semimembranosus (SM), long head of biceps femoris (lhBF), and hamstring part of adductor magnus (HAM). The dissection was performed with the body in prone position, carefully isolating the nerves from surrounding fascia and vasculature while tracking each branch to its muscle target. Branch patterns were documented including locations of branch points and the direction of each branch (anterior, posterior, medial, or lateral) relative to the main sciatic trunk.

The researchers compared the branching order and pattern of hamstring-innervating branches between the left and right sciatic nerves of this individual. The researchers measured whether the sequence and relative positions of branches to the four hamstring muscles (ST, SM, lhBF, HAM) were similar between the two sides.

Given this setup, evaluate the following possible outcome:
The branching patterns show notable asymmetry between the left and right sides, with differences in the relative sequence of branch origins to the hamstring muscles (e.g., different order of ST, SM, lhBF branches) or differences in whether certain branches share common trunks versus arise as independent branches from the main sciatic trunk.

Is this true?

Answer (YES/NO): NO